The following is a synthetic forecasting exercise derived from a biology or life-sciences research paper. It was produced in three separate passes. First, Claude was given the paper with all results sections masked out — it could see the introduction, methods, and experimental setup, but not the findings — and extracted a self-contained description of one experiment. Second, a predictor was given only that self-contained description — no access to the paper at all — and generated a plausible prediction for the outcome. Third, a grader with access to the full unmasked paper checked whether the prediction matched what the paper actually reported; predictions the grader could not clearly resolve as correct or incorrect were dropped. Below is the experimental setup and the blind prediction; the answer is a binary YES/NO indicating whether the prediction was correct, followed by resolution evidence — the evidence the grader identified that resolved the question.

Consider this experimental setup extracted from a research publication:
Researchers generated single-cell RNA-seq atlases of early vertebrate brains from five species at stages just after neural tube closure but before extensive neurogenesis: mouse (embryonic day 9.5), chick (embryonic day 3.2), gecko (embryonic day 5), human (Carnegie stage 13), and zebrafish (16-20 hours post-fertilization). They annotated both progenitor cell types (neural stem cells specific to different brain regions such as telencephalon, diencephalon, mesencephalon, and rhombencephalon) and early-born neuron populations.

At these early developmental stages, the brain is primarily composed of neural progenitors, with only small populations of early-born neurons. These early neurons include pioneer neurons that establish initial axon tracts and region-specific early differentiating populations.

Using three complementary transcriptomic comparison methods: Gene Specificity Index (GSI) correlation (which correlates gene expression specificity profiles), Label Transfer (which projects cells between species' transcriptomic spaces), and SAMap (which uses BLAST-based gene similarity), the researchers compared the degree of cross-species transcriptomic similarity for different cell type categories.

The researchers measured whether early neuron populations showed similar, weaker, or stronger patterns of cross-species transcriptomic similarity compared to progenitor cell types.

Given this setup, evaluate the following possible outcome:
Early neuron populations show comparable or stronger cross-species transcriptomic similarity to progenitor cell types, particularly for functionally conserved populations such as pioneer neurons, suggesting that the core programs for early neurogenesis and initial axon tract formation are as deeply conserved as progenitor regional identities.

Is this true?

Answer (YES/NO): NO